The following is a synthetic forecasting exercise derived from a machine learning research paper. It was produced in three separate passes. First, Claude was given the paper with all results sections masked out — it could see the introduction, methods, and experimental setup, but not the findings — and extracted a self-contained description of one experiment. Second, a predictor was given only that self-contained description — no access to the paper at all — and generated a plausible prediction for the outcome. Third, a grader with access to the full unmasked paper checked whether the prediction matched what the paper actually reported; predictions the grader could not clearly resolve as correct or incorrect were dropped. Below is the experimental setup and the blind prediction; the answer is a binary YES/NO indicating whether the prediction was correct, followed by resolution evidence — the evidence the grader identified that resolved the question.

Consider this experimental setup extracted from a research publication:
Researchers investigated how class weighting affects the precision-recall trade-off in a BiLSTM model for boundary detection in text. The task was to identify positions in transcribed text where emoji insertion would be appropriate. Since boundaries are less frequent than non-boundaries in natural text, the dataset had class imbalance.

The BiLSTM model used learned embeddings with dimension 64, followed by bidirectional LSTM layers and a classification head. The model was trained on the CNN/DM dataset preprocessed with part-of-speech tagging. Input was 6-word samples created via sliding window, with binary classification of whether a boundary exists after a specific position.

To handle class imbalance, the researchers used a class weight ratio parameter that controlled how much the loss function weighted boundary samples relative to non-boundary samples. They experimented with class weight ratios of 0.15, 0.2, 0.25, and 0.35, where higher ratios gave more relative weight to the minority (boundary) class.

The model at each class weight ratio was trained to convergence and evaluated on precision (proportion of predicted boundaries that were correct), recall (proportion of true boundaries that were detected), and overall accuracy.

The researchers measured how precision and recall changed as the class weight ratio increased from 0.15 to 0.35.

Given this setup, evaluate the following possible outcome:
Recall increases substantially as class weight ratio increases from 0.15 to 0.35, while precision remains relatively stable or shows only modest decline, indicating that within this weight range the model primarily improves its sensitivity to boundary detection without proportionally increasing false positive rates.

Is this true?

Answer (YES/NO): NO